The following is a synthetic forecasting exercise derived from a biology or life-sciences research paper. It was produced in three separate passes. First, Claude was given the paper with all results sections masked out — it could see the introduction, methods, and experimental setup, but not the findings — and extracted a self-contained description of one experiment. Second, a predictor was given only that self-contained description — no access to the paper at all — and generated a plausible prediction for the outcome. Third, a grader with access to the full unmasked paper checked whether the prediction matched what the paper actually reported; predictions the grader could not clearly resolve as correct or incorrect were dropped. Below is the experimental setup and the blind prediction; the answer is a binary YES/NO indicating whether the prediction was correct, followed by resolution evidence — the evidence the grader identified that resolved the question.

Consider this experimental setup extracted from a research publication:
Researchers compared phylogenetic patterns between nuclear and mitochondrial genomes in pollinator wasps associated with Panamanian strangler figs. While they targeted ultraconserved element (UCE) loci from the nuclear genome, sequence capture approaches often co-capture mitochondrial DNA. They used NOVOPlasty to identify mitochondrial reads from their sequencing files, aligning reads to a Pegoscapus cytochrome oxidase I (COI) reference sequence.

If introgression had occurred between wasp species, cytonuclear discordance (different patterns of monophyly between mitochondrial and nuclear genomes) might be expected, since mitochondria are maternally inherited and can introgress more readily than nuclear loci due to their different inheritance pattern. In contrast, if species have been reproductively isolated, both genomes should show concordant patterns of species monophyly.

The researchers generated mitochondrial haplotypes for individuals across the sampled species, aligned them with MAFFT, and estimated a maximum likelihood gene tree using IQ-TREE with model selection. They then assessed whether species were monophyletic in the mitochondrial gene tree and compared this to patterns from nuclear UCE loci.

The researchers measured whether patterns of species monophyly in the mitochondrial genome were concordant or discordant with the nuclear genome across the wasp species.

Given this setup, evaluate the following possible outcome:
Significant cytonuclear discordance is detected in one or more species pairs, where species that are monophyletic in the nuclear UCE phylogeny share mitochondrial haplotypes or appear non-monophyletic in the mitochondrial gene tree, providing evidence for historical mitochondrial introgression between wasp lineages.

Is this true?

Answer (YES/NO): NO